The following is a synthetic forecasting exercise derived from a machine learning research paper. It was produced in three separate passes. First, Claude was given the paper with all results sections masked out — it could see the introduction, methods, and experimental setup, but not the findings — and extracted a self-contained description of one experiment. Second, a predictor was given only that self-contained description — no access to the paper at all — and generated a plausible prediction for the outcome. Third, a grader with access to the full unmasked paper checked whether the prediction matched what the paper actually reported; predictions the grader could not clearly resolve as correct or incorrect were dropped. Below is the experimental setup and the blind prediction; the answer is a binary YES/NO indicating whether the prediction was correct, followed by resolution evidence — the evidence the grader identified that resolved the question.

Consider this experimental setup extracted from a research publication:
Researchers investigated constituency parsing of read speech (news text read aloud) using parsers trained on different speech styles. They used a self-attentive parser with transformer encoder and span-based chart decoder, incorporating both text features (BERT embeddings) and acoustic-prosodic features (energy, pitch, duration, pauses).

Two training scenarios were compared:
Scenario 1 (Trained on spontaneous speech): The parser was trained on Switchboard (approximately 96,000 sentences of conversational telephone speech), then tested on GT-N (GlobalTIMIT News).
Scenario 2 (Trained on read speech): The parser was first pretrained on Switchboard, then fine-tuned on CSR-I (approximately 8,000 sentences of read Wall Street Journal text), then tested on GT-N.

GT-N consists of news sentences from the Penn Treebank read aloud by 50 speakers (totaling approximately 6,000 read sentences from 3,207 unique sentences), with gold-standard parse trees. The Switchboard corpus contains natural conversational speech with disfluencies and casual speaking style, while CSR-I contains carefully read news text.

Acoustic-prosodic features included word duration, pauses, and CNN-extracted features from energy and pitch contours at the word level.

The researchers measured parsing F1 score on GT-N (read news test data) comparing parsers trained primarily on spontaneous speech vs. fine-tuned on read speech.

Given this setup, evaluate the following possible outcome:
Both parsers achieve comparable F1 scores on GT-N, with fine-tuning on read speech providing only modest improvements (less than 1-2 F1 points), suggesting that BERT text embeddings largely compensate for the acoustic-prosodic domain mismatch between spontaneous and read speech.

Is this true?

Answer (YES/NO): YES